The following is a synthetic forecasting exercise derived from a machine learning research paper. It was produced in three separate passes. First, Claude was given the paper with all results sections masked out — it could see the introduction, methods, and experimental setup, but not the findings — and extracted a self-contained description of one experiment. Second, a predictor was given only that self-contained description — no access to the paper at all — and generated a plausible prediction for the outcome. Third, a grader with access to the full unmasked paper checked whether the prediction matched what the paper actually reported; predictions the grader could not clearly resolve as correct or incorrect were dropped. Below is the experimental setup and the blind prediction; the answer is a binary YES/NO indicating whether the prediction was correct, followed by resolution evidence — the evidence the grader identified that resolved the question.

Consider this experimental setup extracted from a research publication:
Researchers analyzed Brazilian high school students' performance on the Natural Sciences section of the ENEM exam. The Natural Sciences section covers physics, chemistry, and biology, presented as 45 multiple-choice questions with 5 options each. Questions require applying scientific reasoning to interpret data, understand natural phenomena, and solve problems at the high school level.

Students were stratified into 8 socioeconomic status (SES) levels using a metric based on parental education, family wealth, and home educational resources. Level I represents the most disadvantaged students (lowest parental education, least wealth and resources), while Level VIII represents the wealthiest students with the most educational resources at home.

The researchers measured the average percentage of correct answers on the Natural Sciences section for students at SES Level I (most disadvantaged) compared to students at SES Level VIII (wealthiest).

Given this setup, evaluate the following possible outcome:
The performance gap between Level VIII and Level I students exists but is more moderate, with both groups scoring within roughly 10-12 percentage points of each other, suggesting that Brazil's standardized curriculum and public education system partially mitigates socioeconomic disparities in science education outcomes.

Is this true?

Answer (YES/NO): NO